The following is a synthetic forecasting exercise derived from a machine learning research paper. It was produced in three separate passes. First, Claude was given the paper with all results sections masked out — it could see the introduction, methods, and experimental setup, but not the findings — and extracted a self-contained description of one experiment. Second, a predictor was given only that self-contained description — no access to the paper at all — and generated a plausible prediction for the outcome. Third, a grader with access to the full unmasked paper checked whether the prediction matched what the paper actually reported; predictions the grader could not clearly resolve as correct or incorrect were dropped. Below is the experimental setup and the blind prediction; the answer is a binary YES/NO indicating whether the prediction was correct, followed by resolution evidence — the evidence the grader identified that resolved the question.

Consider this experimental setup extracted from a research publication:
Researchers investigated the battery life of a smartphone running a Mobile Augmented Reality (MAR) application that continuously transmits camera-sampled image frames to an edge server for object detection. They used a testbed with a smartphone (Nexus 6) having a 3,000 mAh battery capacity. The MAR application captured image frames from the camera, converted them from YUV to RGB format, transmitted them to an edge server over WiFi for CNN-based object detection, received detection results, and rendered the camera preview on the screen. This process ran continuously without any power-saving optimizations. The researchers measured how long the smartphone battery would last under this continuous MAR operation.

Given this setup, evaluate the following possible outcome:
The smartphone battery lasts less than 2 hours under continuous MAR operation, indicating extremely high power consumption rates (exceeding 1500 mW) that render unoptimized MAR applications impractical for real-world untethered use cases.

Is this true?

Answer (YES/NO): NO